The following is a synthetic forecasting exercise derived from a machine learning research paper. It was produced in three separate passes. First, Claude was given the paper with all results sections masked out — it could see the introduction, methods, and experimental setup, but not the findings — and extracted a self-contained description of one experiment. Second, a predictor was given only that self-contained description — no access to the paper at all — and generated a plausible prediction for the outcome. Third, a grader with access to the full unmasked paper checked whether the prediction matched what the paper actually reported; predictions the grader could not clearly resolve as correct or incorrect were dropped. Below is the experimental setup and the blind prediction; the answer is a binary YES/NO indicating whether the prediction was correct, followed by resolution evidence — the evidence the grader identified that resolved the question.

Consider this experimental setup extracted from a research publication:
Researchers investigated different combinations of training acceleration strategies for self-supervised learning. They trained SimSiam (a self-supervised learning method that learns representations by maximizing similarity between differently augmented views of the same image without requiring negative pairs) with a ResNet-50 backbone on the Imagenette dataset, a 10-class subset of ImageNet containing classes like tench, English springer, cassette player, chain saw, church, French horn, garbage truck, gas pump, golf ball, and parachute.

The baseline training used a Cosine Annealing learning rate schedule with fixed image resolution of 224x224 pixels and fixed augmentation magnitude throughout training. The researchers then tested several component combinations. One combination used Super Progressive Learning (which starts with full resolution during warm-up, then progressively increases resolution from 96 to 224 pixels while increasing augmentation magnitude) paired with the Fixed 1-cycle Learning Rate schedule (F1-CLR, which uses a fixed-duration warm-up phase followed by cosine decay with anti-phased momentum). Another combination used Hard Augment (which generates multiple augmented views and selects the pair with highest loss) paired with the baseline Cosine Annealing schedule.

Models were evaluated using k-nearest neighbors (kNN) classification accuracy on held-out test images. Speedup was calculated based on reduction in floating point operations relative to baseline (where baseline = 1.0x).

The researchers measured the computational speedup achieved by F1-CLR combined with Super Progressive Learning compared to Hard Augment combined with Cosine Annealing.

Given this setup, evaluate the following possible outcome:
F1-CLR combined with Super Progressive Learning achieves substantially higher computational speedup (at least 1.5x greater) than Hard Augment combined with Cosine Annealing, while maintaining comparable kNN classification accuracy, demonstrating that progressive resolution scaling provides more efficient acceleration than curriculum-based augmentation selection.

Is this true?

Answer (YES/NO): YES